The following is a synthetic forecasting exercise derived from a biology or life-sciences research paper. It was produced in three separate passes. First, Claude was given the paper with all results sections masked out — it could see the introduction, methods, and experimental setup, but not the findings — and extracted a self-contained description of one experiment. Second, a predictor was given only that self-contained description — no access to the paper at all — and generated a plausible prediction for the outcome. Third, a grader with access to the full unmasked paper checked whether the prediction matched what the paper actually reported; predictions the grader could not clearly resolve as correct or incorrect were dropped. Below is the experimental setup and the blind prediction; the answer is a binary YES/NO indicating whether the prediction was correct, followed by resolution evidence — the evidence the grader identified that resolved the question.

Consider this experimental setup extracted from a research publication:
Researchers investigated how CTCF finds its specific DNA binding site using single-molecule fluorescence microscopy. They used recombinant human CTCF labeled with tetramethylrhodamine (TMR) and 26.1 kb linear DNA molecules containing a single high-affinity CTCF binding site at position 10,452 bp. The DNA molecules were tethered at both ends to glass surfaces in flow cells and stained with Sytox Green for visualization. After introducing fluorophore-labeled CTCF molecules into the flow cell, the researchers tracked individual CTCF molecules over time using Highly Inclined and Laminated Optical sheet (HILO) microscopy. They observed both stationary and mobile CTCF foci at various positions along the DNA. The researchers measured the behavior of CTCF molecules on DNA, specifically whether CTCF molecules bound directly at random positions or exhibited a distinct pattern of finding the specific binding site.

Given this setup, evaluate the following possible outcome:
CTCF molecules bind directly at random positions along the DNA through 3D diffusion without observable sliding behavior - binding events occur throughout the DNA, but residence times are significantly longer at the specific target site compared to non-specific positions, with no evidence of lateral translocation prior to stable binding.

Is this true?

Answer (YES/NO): NO